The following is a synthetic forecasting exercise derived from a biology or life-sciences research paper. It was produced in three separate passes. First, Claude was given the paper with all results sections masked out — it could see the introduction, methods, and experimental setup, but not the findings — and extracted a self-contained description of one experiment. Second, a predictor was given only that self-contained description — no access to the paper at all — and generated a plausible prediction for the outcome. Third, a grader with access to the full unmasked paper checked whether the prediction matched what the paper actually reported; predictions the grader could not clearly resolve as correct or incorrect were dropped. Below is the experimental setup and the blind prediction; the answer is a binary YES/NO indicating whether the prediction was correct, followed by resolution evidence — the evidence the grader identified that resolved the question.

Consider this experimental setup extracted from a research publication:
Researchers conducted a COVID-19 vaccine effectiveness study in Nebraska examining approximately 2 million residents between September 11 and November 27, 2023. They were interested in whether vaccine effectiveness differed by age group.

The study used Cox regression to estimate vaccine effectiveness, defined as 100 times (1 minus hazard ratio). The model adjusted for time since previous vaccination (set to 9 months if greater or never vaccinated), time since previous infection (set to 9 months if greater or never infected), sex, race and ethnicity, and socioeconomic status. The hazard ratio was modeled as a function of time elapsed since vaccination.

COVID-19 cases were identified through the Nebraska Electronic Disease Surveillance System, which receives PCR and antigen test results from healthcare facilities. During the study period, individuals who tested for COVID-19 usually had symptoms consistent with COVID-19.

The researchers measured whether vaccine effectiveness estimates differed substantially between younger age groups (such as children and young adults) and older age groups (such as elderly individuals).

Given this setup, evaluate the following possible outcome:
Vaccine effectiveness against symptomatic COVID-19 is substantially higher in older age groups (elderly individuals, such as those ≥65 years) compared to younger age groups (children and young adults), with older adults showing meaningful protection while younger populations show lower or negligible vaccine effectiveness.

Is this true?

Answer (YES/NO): NO